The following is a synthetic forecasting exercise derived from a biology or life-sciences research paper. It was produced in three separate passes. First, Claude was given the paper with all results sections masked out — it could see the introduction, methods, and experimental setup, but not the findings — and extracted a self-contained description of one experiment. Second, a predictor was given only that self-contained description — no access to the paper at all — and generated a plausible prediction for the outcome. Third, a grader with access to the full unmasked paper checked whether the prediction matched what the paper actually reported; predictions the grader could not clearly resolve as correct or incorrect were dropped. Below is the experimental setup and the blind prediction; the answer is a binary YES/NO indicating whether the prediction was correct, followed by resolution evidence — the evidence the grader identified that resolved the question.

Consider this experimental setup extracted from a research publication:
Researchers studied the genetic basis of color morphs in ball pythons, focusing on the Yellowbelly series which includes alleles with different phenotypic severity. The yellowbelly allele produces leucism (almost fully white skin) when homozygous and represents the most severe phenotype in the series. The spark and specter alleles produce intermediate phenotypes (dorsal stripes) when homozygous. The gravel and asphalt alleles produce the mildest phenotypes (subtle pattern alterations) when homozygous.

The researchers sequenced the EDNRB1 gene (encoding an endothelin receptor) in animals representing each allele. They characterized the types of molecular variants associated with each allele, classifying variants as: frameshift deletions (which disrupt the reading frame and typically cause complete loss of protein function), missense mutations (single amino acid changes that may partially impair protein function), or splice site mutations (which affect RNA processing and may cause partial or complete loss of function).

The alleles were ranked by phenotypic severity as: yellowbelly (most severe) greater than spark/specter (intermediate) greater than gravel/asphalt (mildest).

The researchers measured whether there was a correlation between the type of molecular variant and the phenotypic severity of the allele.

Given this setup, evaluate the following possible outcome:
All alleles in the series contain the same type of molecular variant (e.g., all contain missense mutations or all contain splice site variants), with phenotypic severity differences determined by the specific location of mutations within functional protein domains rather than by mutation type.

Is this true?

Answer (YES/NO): NO